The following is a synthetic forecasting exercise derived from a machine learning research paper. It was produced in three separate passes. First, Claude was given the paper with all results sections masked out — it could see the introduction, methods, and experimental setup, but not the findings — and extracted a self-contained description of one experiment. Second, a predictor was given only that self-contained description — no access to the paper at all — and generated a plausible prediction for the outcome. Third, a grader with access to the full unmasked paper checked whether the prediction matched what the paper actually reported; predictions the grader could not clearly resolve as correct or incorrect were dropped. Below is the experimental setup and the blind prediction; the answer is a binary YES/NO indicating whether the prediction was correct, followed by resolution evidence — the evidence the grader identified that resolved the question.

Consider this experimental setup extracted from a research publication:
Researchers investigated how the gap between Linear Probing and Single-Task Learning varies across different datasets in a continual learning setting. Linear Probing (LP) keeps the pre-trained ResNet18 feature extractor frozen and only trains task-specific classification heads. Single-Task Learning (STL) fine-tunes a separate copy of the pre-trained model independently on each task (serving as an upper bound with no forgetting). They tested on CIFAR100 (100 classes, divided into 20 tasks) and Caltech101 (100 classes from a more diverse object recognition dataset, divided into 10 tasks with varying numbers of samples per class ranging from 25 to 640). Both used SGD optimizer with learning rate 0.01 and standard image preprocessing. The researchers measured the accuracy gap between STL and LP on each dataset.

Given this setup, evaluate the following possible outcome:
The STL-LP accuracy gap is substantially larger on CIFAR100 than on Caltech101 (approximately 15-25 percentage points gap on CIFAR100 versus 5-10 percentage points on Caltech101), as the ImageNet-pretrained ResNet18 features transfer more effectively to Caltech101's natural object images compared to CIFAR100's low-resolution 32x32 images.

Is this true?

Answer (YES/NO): NO